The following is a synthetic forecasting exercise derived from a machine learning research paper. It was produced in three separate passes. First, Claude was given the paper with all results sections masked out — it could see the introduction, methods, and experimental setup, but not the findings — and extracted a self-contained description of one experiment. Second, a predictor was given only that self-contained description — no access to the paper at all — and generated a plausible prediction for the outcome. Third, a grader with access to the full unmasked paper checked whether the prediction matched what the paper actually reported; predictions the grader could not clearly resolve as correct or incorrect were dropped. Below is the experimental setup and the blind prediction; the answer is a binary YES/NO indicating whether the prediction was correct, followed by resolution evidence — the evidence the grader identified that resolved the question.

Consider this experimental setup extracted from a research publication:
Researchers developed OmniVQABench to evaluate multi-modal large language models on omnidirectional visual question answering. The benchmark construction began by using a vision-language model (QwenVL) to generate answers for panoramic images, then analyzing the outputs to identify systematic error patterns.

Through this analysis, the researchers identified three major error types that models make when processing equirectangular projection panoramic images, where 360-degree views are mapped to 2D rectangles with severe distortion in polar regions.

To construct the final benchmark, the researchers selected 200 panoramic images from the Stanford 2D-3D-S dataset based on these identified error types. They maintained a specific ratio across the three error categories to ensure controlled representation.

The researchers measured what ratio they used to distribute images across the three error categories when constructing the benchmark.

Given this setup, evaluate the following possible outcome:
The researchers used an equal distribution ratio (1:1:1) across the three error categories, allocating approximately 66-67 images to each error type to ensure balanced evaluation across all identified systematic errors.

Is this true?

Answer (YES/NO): NO